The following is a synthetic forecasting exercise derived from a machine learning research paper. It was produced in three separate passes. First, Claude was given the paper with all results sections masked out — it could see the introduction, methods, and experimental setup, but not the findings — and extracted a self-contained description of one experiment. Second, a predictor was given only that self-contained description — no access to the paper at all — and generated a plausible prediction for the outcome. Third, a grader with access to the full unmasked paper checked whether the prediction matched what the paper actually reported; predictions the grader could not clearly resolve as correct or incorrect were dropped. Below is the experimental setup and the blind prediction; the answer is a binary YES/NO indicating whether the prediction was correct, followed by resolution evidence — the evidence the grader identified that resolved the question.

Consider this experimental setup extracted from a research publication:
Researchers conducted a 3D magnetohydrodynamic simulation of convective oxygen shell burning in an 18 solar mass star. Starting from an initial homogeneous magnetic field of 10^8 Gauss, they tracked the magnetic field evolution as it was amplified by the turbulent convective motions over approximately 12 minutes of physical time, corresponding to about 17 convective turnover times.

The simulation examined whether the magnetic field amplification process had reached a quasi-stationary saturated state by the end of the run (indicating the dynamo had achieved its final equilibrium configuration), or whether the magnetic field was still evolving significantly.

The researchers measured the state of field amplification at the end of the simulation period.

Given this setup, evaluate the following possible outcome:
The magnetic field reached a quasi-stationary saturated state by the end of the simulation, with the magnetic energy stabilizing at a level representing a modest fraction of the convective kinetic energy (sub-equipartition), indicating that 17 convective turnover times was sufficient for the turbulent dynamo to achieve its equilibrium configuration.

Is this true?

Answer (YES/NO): NO